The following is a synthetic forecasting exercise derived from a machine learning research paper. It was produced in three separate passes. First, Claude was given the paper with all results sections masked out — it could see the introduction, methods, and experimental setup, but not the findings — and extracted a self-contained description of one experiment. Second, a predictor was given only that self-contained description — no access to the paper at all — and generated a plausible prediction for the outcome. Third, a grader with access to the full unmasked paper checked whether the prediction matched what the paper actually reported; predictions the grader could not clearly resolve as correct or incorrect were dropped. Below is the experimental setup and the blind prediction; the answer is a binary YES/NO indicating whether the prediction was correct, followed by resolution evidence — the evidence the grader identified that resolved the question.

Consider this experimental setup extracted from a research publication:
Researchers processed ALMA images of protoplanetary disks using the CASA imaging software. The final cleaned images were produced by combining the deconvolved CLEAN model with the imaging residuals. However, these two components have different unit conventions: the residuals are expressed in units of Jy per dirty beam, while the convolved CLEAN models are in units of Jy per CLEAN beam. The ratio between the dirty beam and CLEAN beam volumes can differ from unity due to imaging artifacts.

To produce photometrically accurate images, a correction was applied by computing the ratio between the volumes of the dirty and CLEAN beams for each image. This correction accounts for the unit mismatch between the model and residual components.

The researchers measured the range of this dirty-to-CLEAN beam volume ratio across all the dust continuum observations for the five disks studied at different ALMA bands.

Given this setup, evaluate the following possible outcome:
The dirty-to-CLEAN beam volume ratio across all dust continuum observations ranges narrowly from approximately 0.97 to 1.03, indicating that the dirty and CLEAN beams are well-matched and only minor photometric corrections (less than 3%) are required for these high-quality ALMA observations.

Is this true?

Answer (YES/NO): NO